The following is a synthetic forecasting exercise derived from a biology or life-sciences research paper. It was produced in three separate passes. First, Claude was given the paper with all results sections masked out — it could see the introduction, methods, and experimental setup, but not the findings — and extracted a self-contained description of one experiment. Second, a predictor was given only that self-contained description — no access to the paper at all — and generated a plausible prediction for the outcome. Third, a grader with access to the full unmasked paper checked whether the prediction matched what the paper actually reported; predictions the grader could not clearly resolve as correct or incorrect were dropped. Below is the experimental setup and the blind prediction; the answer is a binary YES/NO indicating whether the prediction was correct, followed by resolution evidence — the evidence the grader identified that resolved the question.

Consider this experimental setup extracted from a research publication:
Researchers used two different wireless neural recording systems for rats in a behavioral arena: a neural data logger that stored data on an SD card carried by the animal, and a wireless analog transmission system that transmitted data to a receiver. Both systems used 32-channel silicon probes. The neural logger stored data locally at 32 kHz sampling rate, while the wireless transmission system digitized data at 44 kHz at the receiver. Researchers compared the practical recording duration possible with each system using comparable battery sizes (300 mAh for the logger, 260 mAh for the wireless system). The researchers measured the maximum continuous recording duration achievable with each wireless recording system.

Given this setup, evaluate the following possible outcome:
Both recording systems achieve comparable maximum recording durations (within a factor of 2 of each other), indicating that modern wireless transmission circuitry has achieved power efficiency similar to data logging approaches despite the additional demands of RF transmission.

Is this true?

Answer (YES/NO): NO